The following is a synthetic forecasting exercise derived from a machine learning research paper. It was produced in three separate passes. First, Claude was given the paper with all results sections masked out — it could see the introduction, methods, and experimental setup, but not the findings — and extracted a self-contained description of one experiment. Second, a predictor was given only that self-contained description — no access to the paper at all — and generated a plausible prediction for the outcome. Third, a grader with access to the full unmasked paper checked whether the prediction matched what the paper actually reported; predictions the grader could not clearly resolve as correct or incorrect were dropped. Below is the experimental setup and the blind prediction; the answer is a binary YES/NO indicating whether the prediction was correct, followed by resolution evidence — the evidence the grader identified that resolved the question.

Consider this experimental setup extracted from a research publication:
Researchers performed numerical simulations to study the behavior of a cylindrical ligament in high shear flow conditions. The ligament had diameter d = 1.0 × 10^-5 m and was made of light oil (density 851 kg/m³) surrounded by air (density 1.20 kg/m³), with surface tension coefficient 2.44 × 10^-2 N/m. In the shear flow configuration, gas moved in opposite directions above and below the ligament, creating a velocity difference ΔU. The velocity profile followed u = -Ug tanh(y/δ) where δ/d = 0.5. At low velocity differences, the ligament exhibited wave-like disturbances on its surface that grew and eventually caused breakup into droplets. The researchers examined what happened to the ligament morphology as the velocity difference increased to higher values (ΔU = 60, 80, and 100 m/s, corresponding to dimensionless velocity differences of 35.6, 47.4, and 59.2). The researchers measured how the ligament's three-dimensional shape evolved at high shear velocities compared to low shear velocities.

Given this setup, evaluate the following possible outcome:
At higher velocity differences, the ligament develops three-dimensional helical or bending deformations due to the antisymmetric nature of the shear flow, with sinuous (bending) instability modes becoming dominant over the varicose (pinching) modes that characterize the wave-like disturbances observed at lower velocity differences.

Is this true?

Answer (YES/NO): NO